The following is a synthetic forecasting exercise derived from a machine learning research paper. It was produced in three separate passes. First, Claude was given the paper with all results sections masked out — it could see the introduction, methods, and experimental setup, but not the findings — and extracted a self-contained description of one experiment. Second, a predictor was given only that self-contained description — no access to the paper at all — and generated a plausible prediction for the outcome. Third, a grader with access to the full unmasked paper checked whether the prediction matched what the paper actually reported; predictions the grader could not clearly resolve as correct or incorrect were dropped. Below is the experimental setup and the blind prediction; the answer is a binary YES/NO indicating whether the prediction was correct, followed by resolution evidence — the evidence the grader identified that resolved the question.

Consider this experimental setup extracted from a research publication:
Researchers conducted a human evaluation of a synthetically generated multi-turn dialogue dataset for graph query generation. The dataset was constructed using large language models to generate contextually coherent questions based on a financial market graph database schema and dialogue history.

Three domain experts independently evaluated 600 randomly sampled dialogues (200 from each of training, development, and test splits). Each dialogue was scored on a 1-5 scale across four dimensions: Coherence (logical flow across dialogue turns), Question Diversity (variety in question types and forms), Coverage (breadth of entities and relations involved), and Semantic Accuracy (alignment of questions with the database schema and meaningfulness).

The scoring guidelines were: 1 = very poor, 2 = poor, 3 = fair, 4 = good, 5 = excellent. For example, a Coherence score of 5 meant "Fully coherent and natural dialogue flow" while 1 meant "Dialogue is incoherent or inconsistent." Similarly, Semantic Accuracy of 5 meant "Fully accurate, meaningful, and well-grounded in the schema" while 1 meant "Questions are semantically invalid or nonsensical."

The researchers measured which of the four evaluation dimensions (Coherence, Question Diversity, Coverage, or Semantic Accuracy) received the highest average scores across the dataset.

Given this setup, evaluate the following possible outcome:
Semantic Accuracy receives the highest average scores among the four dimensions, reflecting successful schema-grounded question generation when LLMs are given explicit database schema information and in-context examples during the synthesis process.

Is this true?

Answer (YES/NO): YES